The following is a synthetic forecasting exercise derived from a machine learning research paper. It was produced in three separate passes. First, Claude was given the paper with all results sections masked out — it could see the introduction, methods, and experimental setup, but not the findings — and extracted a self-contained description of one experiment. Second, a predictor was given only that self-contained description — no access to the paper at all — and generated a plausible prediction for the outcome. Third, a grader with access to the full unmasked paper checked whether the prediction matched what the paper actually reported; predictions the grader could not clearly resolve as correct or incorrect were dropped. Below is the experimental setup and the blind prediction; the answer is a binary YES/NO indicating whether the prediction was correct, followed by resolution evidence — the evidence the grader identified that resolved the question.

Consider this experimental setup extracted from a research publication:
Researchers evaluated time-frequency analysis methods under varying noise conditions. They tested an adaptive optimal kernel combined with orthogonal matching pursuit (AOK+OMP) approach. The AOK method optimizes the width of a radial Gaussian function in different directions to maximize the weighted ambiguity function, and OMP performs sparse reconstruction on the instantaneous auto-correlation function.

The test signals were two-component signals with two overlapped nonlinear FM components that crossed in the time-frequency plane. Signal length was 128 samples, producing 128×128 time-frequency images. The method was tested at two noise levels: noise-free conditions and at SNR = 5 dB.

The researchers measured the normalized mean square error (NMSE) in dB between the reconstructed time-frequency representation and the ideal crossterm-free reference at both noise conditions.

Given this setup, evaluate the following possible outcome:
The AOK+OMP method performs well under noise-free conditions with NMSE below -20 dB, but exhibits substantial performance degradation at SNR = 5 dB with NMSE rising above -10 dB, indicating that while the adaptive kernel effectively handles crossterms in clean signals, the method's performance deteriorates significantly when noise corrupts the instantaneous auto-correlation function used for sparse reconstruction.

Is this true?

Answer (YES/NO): NO